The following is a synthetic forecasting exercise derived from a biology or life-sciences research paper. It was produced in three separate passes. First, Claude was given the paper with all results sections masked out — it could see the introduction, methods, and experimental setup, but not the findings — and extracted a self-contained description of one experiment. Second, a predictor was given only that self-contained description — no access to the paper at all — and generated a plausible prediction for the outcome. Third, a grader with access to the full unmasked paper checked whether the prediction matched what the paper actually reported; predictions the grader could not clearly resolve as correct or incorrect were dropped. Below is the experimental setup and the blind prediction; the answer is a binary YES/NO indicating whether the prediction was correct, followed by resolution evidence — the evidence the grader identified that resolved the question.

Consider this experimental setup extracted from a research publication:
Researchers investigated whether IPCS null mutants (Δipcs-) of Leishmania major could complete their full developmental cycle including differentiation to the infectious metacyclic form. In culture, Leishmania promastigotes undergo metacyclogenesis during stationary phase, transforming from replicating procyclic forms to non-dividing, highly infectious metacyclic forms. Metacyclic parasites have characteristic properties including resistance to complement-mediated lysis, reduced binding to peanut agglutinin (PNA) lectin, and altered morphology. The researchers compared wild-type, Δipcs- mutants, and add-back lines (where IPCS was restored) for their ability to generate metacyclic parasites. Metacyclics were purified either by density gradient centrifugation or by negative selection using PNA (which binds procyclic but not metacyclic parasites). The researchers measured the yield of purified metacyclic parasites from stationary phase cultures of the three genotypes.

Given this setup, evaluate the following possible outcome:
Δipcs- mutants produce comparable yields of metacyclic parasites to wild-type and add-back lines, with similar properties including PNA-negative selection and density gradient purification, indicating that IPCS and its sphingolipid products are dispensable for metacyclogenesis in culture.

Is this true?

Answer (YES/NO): NO